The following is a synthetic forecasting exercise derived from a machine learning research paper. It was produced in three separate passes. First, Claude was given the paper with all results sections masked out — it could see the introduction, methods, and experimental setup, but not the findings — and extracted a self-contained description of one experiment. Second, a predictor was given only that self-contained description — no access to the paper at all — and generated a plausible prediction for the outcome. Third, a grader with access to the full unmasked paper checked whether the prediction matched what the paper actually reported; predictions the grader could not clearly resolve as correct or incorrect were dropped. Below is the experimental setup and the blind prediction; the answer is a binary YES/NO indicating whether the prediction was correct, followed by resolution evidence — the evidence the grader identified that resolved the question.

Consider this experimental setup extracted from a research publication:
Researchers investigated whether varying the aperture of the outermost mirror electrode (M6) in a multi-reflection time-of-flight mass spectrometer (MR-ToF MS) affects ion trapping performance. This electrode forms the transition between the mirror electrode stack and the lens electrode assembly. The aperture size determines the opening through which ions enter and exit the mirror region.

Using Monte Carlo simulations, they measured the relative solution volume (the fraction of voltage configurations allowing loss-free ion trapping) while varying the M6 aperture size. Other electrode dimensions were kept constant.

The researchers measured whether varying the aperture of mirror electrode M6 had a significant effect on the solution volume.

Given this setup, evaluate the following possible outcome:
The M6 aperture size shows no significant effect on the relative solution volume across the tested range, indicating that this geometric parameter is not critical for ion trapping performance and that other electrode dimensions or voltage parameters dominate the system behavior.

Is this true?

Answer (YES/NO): YES